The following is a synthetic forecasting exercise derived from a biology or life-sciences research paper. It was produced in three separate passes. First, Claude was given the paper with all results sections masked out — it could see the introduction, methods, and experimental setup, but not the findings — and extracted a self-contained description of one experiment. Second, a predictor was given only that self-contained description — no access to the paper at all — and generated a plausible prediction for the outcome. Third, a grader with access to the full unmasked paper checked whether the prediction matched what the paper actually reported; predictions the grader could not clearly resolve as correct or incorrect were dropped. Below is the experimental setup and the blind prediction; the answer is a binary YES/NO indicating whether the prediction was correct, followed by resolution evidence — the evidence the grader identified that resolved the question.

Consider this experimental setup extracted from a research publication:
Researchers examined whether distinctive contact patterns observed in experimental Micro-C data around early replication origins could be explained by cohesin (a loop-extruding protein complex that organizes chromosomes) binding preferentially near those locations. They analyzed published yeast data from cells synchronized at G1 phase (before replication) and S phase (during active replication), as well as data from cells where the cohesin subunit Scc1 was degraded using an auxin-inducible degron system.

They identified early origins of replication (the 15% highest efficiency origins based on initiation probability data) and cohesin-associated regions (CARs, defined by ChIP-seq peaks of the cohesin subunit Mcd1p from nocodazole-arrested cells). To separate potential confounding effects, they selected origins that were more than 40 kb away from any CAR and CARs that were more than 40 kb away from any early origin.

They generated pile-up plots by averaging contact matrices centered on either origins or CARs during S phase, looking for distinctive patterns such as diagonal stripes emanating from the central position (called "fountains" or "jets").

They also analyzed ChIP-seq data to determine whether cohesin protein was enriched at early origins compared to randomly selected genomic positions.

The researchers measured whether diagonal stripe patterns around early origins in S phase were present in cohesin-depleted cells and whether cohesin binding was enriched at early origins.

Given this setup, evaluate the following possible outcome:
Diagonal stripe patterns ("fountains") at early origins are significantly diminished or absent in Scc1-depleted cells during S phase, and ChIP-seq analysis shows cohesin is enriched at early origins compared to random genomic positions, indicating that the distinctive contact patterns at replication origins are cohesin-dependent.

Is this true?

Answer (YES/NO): NO